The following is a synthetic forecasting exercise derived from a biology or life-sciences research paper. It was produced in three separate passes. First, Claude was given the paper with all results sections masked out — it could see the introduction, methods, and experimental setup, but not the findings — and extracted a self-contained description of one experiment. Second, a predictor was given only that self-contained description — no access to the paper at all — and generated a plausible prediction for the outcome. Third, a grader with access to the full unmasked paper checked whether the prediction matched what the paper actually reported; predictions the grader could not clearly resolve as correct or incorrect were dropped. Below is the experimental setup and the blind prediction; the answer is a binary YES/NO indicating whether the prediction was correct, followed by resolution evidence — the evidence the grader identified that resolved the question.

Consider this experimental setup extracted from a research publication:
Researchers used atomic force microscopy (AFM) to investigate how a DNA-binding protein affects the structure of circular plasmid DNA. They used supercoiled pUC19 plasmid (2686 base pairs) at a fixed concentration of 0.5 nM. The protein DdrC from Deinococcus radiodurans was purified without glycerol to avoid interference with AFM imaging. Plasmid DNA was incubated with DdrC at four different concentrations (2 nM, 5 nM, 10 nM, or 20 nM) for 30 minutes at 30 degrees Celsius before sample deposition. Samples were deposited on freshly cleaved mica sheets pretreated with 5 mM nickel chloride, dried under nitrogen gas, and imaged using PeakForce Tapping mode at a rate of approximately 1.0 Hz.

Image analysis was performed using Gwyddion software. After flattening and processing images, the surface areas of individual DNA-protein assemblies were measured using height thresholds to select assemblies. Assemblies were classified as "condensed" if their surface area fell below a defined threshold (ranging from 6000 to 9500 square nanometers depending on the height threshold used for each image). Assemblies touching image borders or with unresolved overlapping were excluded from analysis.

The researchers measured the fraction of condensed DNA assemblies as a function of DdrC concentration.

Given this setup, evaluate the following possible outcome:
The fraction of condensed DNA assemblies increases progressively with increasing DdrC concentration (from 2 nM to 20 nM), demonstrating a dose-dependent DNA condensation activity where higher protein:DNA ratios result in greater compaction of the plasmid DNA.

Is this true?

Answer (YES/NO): YES